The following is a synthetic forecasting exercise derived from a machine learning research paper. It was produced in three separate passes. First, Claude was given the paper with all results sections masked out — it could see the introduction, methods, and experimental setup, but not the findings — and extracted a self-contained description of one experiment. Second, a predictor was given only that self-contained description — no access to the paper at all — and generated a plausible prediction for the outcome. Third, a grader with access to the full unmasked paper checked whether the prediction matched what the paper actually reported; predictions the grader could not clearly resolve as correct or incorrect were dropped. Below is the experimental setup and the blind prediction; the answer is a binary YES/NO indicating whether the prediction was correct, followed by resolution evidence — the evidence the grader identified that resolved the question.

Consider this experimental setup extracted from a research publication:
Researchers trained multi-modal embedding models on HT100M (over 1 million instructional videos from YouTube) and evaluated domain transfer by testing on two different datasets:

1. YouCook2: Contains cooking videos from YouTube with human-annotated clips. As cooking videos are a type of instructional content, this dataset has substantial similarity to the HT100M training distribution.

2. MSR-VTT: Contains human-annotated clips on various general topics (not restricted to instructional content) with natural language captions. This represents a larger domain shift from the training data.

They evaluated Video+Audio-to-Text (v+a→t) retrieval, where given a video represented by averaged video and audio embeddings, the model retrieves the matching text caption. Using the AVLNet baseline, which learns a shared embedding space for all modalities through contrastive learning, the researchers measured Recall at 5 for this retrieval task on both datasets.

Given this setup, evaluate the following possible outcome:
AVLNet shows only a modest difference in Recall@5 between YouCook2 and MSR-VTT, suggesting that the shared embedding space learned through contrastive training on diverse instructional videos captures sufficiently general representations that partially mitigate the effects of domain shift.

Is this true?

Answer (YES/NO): NO